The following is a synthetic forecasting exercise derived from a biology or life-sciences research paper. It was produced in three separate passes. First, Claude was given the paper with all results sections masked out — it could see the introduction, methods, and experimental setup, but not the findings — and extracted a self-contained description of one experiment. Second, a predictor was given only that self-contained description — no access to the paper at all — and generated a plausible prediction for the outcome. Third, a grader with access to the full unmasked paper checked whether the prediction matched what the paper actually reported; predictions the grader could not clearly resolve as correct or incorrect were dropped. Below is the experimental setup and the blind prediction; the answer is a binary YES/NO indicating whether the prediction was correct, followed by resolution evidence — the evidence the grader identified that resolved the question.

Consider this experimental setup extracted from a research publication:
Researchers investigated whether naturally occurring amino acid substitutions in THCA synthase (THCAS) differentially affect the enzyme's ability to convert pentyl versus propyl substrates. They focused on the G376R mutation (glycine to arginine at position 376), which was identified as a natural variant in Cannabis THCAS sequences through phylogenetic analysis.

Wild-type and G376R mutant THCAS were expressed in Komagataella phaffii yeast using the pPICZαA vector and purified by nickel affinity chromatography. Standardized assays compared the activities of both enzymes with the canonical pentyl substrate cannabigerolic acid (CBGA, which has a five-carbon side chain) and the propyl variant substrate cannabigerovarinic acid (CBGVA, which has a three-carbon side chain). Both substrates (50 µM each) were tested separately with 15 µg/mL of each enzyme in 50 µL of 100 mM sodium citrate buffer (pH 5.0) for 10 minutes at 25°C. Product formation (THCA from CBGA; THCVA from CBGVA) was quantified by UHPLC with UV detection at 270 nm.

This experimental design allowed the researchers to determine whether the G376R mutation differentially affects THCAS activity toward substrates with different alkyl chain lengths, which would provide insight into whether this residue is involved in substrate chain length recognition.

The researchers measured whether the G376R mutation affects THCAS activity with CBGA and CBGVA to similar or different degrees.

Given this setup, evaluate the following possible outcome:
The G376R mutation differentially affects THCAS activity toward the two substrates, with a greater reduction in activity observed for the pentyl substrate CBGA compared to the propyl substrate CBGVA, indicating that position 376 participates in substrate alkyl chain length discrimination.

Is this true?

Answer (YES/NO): NO